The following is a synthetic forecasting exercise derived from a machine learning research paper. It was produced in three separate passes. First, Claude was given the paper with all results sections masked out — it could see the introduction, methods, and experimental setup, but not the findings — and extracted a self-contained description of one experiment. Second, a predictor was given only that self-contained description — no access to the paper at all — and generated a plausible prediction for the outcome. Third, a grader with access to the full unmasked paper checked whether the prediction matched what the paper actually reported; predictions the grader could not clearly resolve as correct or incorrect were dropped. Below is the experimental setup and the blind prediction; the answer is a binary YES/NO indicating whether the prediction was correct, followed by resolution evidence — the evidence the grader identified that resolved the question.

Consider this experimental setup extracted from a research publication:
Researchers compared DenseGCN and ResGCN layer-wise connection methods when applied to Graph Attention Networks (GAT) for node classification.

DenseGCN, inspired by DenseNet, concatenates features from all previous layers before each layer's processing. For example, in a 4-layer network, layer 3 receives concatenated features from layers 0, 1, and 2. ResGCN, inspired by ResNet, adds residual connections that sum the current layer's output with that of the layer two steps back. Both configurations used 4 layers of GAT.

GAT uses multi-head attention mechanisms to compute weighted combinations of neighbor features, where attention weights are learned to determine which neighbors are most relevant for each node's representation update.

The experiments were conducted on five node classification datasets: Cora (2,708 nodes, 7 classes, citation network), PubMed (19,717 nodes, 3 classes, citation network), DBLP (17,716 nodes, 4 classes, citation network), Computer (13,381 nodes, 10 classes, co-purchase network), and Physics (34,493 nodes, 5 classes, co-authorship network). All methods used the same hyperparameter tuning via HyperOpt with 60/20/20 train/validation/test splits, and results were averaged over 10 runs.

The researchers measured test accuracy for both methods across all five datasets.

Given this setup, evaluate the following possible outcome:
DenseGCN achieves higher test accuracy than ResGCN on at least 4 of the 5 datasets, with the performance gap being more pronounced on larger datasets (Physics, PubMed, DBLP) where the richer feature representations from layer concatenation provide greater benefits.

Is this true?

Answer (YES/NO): NO